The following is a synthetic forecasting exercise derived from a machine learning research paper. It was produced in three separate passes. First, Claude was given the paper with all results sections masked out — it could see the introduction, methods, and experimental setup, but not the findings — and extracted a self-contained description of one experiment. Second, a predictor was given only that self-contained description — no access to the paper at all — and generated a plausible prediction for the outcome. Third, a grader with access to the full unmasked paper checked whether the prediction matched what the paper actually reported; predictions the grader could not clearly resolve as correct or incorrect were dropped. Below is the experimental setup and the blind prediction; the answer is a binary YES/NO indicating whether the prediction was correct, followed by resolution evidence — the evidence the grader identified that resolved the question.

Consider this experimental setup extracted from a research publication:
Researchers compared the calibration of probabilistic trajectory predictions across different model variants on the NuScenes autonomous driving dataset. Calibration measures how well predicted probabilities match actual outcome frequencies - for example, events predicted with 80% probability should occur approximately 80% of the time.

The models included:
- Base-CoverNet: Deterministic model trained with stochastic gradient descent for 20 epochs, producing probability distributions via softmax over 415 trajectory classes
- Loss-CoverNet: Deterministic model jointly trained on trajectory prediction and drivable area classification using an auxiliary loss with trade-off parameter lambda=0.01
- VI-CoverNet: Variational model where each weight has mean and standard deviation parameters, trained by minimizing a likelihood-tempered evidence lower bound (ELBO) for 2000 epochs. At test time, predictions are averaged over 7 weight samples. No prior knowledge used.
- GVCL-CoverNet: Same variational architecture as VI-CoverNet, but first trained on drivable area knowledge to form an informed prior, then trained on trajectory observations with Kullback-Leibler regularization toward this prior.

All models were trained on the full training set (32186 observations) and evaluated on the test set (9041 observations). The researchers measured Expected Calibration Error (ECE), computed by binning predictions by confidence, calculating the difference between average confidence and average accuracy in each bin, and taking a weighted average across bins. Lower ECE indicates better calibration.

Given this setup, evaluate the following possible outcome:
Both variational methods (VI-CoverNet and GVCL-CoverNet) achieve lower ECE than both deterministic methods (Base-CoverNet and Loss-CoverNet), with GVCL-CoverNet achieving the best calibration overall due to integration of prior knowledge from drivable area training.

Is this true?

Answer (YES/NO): YES